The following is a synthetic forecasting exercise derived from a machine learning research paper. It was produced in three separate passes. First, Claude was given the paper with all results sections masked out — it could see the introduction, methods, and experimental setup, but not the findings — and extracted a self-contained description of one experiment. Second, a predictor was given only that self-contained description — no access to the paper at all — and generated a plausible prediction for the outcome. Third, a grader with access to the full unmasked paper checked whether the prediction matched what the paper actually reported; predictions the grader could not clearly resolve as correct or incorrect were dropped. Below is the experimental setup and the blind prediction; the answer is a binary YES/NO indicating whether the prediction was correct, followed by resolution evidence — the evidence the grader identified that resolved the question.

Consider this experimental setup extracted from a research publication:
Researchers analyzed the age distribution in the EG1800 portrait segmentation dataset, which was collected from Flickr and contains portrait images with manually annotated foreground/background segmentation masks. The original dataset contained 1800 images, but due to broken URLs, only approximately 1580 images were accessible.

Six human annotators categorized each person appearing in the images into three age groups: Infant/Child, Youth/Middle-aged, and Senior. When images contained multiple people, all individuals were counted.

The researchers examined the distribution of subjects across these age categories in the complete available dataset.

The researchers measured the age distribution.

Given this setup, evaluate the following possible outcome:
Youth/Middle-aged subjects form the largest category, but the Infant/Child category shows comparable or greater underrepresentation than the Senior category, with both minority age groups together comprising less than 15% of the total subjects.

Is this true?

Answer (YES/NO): NO